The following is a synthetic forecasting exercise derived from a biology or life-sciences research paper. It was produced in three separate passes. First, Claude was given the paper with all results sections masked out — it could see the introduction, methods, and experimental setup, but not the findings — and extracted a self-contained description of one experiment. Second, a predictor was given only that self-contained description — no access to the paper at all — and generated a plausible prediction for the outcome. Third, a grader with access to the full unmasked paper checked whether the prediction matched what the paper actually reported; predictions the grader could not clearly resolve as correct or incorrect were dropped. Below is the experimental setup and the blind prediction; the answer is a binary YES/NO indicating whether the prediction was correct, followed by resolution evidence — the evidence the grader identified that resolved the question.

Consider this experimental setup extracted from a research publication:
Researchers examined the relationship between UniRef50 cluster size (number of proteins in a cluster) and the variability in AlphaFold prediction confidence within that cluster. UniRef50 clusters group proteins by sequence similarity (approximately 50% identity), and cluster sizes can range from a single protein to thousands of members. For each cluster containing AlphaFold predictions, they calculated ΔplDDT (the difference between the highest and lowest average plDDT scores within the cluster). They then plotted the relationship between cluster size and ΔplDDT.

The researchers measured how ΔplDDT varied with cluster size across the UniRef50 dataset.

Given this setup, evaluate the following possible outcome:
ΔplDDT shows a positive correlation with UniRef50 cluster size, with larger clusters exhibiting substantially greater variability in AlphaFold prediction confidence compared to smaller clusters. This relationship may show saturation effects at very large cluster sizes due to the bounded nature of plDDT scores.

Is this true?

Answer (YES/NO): NO